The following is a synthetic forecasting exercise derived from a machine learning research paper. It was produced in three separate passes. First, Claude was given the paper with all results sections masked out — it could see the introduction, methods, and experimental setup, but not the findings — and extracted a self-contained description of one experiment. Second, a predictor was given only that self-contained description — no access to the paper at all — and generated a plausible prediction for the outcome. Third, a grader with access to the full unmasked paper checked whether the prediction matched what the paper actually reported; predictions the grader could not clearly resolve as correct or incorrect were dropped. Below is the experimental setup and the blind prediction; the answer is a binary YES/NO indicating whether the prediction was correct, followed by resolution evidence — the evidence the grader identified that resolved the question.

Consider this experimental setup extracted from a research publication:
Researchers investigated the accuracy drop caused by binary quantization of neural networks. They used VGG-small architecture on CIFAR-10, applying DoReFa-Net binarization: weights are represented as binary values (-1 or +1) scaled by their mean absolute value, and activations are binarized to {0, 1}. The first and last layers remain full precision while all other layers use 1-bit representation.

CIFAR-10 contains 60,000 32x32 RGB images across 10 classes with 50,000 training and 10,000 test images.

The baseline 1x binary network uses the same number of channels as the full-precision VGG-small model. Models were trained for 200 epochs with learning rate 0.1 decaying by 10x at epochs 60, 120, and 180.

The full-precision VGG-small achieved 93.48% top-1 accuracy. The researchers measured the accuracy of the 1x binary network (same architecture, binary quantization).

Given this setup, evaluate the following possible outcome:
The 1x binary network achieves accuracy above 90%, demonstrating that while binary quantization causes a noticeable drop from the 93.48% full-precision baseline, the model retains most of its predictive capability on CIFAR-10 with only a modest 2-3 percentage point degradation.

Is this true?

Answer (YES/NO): NO